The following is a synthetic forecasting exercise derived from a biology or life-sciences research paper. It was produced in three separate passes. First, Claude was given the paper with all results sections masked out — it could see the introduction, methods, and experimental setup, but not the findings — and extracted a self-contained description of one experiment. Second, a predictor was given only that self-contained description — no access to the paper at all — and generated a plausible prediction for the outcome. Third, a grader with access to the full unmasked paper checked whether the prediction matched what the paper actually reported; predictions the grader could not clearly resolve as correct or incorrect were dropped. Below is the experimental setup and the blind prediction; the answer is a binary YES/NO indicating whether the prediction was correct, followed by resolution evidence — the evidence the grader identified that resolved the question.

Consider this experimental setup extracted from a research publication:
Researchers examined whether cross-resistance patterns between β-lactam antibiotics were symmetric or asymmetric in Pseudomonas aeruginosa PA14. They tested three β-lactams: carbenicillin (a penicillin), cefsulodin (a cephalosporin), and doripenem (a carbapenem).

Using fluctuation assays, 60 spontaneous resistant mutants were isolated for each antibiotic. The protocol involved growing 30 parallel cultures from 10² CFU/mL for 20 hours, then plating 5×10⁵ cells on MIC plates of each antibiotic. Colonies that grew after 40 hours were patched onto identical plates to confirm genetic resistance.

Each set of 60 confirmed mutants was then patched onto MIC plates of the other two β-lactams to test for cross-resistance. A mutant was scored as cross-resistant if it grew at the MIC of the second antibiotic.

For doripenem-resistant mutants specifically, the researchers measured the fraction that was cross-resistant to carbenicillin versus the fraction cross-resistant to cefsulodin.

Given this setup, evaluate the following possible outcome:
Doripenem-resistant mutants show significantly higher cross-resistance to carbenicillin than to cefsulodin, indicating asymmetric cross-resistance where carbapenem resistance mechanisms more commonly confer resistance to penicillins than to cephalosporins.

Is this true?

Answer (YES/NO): NO